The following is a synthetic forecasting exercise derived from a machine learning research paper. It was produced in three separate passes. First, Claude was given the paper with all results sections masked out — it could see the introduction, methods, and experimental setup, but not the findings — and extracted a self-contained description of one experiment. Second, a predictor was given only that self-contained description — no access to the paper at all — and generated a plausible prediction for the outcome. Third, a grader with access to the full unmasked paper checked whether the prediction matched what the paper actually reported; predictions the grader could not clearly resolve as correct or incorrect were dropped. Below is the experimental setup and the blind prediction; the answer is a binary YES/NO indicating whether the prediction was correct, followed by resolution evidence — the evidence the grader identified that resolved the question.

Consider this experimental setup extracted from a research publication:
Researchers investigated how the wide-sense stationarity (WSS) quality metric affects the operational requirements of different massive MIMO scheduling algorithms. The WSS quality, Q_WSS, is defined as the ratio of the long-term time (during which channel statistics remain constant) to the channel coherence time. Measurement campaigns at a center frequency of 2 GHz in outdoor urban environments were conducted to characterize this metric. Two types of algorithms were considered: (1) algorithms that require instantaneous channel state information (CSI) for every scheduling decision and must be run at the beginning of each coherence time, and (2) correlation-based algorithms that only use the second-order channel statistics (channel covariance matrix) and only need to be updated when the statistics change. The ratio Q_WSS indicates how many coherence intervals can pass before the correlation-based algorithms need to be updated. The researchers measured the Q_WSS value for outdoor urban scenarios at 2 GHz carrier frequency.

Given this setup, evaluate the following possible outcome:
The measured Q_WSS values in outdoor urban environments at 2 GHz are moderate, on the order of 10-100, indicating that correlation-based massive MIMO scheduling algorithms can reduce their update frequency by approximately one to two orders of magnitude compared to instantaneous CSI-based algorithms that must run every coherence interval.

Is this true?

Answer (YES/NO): NO